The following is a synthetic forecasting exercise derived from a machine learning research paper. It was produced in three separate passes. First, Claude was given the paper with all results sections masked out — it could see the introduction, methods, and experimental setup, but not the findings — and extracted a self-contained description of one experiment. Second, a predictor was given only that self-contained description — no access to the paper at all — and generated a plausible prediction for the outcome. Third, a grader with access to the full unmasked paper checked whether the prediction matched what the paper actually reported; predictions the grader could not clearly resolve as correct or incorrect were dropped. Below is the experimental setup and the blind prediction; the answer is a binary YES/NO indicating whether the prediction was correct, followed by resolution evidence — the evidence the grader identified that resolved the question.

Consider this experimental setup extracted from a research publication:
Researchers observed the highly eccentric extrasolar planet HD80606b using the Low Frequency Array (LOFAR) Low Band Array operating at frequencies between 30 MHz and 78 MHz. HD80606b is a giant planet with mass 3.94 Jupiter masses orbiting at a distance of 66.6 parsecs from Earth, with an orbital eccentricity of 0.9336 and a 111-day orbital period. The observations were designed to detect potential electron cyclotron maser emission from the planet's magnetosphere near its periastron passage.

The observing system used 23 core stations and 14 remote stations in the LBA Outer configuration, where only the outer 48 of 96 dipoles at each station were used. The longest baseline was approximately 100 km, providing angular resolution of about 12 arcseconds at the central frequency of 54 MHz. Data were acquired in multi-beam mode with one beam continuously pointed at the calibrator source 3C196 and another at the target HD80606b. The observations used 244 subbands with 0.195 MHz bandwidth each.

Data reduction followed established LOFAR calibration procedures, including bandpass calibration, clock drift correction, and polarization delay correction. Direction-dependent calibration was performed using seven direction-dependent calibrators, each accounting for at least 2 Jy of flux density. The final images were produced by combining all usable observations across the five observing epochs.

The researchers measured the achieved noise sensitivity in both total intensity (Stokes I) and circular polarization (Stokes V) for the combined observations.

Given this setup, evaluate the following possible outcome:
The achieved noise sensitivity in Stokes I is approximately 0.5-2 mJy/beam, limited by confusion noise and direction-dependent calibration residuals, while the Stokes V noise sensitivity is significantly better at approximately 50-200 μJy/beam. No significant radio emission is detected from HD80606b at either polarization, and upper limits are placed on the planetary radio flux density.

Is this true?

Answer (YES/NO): NO